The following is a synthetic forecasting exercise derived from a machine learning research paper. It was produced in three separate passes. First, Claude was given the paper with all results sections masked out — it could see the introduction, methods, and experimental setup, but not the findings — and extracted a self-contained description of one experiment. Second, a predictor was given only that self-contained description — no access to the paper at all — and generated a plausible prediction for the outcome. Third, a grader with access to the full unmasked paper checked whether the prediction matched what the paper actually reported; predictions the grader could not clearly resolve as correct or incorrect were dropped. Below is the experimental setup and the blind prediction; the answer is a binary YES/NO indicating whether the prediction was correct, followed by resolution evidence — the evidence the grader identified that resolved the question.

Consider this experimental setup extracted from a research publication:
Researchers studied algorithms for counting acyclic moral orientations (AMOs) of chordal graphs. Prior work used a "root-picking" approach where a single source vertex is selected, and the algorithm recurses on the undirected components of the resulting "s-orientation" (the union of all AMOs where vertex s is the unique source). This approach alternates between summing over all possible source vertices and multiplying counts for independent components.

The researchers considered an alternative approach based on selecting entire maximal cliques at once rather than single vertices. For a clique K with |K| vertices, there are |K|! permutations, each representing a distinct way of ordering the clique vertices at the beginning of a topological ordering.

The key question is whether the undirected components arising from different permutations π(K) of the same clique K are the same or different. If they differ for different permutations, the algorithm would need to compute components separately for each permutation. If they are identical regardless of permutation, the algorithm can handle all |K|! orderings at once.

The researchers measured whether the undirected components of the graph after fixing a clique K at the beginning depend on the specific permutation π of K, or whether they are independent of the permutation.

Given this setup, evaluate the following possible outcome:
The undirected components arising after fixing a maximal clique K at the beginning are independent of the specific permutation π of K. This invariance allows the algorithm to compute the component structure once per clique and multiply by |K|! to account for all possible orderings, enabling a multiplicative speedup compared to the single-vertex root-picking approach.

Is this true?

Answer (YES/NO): YES